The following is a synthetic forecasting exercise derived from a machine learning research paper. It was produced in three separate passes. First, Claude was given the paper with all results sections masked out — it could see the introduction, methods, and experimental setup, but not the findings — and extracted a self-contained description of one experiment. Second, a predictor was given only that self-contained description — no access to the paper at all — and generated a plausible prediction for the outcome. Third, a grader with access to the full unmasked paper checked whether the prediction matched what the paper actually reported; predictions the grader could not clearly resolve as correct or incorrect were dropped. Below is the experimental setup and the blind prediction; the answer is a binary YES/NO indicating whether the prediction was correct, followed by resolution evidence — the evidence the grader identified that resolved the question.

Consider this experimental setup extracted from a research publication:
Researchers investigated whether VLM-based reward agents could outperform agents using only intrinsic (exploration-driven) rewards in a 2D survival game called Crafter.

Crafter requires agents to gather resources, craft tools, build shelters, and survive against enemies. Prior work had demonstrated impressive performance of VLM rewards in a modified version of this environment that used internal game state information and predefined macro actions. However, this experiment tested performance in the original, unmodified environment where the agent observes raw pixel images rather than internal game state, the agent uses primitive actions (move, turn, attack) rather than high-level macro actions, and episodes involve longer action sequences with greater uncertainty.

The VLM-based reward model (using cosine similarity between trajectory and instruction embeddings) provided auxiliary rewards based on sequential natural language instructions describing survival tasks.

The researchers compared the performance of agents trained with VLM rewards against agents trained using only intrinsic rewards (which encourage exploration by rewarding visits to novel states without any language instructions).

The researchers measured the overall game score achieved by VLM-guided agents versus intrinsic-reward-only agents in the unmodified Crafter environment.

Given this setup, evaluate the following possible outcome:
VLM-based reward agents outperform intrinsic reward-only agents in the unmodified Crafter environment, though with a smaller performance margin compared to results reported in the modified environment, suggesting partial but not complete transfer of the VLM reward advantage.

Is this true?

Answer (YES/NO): NO